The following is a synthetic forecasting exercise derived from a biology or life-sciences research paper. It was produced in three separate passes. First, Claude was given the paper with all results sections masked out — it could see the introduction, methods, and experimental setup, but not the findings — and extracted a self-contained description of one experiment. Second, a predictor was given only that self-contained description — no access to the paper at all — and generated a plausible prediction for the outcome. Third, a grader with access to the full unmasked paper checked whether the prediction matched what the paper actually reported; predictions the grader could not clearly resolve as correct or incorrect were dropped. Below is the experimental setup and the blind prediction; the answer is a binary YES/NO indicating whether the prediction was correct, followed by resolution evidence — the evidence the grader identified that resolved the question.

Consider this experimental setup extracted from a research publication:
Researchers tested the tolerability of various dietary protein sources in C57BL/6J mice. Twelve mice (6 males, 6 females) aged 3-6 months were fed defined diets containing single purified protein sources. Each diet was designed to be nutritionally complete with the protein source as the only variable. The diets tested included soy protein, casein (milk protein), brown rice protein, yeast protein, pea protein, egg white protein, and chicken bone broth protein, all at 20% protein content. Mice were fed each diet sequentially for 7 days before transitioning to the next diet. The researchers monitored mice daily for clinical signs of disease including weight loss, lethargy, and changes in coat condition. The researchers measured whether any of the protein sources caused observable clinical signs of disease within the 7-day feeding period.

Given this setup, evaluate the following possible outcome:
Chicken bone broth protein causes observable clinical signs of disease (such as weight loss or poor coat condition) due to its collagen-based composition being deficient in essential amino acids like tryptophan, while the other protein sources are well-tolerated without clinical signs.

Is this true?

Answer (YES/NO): YES